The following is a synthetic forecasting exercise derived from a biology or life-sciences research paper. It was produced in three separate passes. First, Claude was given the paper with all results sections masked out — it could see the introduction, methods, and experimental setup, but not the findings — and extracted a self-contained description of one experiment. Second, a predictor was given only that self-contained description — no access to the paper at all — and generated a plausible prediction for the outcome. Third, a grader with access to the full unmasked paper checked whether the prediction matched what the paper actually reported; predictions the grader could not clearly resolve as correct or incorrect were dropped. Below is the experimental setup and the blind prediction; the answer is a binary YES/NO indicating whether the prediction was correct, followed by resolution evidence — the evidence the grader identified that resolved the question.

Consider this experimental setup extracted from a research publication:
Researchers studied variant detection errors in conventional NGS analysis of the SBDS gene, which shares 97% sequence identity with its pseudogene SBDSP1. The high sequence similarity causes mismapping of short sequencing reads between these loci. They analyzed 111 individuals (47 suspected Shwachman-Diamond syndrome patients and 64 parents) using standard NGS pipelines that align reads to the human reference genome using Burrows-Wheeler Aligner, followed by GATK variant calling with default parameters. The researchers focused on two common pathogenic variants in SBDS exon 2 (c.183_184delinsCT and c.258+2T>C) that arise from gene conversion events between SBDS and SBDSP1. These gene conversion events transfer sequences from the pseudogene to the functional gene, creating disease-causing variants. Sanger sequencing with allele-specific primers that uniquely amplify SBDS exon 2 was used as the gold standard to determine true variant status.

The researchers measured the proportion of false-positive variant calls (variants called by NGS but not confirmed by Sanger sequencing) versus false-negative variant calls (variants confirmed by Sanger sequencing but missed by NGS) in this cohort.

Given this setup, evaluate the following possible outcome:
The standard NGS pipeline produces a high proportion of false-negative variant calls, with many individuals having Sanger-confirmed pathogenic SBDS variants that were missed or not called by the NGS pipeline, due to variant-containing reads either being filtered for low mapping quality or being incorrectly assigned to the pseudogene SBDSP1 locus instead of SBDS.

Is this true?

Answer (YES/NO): YES